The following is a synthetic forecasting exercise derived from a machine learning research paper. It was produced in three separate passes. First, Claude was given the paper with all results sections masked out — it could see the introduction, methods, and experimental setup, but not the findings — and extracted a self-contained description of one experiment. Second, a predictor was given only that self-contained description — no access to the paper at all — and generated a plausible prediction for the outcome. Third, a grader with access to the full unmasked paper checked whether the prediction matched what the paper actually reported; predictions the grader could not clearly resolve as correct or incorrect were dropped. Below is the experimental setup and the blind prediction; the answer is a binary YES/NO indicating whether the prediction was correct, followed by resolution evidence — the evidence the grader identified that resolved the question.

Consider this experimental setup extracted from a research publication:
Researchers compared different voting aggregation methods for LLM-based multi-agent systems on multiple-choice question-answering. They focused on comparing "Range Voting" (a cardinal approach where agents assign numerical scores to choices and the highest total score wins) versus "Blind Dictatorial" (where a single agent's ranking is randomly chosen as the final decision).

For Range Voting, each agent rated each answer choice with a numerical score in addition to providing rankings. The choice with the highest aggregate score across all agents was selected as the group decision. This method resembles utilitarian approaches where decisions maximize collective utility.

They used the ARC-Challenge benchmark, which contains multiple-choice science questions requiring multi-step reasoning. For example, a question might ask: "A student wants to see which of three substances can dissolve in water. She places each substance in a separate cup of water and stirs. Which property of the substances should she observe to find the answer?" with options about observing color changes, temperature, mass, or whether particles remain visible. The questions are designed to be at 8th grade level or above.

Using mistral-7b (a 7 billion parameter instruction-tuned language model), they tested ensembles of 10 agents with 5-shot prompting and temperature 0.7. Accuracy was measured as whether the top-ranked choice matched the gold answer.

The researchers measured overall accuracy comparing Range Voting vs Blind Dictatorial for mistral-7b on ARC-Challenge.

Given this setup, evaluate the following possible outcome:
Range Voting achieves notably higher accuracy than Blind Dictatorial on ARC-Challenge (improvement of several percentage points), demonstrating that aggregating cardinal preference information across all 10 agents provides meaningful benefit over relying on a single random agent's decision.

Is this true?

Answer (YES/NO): NO